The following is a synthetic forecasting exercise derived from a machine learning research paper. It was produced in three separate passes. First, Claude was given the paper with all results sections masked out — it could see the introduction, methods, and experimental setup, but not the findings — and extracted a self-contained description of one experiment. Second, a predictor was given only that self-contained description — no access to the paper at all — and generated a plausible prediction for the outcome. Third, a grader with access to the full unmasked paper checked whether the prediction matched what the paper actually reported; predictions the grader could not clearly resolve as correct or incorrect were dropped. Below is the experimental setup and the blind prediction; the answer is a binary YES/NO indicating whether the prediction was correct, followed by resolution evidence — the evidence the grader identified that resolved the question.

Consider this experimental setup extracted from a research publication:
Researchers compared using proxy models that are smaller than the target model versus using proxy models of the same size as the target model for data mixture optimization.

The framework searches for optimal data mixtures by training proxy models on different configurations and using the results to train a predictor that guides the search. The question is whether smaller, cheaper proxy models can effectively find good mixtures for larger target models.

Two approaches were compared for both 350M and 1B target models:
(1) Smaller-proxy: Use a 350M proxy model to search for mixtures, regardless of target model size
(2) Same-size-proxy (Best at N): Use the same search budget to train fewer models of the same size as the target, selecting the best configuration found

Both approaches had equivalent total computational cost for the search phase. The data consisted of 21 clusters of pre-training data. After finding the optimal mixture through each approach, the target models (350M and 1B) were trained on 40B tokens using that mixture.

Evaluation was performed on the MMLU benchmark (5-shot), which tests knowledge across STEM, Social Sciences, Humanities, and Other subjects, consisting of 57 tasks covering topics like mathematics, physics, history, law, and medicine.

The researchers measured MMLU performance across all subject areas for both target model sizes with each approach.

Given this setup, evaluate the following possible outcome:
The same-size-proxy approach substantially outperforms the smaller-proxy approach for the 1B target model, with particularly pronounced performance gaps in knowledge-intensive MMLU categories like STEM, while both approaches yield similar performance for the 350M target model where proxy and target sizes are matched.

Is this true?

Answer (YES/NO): NO